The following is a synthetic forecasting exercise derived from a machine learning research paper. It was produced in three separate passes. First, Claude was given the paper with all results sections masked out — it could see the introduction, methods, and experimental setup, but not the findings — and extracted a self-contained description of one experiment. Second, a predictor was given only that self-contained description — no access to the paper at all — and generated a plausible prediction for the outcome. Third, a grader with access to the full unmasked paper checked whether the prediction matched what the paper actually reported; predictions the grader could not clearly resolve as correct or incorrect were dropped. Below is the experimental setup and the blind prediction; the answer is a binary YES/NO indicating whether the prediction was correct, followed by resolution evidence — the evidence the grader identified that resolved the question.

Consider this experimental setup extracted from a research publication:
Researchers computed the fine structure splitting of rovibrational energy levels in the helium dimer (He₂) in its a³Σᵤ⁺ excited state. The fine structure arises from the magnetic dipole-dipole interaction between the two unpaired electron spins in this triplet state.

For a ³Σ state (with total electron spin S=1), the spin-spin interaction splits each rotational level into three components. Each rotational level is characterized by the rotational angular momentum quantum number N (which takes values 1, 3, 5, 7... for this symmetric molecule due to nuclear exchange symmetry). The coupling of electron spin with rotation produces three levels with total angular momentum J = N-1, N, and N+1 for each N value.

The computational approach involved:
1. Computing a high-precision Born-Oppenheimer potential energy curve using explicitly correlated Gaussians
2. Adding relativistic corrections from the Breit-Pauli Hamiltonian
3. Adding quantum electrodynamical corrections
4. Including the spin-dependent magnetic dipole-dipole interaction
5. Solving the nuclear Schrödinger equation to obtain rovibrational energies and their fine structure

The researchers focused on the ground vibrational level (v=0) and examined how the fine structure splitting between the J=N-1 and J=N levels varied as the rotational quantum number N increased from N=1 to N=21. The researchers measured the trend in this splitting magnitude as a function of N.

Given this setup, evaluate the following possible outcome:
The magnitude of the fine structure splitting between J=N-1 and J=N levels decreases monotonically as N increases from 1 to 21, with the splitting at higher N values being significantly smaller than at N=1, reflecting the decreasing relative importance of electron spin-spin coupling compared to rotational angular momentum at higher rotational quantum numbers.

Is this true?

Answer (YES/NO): YES